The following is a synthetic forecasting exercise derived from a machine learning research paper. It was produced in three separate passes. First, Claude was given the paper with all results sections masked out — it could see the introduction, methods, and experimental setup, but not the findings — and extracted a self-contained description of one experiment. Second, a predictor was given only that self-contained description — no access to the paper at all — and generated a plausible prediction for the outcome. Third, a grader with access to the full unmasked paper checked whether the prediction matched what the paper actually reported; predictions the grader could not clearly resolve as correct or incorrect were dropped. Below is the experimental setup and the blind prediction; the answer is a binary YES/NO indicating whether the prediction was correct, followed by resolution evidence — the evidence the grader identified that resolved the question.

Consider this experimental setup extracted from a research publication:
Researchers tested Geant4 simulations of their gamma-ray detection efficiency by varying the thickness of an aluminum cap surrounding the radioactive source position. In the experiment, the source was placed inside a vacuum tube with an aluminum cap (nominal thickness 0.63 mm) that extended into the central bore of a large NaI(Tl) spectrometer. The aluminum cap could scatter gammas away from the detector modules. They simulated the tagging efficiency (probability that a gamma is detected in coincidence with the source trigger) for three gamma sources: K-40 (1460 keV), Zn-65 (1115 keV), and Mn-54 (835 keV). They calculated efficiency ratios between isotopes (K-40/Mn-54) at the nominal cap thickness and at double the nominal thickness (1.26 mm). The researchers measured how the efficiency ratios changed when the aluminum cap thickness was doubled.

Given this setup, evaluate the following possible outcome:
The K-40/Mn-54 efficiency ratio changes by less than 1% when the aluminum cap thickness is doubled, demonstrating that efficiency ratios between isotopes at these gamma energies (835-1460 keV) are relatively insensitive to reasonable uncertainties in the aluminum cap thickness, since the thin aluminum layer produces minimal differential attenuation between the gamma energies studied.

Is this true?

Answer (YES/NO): YES